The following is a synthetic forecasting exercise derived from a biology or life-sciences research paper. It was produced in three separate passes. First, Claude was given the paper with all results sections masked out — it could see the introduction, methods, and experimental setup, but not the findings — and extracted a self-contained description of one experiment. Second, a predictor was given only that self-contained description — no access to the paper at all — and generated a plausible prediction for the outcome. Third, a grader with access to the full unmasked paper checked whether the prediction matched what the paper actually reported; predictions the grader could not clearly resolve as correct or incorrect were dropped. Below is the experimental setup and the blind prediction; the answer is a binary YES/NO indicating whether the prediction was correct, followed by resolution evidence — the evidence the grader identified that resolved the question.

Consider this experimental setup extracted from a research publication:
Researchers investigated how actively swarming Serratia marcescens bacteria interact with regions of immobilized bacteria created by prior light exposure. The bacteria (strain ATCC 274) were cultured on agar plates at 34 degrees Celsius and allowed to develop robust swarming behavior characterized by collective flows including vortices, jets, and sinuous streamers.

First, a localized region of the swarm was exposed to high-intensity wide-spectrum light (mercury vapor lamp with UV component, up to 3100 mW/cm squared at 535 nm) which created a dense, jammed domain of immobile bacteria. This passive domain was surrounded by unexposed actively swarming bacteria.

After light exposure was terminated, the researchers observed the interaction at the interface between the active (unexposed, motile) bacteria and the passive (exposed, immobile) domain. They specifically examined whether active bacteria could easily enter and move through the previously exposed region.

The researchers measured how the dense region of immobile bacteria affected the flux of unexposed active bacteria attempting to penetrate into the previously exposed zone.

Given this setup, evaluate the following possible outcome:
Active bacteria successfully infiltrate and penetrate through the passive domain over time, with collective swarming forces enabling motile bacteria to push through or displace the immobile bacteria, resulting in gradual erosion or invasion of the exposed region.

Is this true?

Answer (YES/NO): YES